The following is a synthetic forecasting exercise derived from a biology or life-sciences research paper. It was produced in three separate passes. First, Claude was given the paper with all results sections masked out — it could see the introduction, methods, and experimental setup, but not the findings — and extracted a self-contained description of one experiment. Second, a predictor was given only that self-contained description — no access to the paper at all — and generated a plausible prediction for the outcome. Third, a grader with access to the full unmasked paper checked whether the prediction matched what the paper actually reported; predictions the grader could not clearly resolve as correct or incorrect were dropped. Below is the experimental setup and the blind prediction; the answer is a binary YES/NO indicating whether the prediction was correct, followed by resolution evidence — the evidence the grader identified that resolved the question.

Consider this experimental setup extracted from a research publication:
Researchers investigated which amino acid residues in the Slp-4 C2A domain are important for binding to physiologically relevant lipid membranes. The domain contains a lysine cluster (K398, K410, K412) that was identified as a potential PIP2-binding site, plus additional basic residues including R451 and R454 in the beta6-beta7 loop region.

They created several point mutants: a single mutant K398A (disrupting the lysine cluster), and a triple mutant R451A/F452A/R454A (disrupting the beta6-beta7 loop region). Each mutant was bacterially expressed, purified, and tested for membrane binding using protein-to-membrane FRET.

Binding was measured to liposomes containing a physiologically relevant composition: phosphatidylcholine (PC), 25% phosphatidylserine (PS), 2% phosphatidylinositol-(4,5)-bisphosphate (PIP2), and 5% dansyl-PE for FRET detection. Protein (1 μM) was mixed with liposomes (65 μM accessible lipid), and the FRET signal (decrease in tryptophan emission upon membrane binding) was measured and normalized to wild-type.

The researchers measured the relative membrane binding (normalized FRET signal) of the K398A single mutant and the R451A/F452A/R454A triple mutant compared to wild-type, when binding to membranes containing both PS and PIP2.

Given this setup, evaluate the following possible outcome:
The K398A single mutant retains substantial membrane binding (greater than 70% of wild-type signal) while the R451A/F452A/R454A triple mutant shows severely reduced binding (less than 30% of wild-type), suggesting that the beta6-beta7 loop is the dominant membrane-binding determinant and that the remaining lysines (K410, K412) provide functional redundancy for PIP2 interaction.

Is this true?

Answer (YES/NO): NO